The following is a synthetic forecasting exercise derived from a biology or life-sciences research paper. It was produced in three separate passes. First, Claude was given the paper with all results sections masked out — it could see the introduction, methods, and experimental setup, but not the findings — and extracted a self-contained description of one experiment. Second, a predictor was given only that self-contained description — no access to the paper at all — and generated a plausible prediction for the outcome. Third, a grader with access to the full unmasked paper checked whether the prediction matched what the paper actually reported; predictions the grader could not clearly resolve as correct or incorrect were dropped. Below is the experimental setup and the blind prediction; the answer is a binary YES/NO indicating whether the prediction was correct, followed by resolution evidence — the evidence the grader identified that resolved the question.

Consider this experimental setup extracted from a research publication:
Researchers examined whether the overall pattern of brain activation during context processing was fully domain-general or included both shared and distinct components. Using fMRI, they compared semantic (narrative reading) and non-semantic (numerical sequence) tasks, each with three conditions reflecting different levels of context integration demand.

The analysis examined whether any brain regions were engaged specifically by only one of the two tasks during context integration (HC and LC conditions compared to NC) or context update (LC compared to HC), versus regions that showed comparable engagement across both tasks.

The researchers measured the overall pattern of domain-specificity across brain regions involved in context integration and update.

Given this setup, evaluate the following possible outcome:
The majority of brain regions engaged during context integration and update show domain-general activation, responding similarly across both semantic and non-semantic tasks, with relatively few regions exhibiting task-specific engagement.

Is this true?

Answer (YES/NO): NO